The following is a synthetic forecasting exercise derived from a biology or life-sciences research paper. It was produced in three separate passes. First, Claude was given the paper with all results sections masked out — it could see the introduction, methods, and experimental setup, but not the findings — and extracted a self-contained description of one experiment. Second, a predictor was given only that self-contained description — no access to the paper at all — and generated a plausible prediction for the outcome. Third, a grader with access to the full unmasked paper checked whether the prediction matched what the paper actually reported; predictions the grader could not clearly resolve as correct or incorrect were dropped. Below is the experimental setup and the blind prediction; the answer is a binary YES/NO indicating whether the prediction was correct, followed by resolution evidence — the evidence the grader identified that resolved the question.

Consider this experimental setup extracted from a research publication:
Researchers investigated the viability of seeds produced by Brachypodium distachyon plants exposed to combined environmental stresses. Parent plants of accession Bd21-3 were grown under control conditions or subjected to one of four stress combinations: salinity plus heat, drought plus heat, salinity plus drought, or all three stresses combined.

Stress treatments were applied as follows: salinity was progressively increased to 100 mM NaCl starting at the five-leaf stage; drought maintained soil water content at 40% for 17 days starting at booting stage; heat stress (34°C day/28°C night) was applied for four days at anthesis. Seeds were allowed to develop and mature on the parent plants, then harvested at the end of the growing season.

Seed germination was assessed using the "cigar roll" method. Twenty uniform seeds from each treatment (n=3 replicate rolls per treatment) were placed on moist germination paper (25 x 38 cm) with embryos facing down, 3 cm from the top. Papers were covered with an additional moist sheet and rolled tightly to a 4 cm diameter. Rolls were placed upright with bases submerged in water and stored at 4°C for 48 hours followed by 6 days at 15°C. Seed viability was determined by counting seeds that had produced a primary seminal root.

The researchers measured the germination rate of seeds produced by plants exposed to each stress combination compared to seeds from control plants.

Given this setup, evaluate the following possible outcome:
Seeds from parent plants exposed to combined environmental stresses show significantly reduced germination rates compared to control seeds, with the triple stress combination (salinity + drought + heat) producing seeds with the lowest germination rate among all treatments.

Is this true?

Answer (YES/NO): NO